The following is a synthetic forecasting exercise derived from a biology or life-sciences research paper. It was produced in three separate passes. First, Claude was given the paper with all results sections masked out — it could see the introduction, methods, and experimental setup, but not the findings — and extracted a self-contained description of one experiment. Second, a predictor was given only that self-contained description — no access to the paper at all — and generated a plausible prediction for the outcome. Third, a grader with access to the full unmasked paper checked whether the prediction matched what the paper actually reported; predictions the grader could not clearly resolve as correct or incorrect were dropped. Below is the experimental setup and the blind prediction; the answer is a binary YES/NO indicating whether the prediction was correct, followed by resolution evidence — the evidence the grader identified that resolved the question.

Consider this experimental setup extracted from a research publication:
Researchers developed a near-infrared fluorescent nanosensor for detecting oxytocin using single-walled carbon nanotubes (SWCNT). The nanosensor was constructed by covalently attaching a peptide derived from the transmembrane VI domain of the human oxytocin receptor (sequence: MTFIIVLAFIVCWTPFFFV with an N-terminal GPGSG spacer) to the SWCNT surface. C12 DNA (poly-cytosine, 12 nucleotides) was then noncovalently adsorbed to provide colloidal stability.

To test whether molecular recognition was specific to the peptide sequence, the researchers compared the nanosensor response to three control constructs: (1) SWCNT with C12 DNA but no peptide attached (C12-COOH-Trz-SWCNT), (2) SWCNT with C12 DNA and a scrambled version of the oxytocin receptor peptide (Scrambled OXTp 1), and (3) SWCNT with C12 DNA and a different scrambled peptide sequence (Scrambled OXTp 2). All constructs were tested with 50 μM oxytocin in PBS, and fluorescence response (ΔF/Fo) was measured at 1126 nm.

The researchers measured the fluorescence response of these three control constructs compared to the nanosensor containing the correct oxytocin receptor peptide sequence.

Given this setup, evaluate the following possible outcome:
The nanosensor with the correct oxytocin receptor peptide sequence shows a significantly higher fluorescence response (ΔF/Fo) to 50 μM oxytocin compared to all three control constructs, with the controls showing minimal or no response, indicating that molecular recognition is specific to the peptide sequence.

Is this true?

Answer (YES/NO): YES